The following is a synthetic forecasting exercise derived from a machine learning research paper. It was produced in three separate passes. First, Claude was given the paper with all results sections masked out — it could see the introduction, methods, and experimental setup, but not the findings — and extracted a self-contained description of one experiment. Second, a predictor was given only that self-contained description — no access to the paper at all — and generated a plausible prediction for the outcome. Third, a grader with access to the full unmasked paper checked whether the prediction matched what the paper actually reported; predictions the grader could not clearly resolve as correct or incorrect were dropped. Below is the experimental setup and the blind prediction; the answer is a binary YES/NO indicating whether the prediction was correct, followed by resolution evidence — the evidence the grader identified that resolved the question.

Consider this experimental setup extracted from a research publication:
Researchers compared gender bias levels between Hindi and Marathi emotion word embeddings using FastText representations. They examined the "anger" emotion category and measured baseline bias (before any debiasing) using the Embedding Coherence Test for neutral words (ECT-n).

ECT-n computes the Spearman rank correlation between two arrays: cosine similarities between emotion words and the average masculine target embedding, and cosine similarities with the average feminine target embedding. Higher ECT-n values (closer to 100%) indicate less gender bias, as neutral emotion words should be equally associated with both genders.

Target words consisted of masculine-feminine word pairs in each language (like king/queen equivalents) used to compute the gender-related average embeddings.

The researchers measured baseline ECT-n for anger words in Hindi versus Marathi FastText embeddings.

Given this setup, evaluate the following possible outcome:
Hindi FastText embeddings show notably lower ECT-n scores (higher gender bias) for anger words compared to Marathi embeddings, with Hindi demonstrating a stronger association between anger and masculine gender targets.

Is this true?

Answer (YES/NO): NO